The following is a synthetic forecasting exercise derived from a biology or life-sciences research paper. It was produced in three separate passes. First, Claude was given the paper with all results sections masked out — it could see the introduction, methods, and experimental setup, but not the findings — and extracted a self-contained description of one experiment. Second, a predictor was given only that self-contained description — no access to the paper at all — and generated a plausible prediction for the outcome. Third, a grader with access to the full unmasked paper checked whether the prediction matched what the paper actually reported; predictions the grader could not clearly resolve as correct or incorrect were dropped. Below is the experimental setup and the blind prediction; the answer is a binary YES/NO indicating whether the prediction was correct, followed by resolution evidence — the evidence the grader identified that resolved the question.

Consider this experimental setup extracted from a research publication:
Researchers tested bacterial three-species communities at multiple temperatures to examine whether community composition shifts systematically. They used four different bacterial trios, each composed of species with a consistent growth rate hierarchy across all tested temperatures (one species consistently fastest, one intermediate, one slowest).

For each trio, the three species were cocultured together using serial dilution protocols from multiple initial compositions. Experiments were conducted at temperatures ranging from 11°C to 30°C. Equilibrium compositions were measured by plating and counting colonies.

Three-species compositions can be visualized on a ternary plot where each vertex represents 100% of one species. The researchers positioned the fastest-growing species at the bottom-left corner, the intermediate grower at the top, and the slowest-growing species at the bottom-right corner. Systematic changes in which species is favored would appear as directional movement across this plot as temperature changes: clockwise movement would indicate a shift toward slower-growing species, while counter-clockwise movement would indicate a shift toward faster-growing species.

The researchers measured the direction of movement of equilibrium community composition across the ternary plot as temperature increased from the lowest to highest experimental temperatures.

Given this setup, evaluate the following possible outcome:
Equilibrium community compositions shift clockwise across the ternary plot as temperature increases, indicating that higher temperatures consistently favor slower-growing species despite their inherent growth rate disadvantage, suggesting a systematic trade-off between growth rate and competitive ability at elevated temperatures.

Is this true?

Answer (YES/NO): YES